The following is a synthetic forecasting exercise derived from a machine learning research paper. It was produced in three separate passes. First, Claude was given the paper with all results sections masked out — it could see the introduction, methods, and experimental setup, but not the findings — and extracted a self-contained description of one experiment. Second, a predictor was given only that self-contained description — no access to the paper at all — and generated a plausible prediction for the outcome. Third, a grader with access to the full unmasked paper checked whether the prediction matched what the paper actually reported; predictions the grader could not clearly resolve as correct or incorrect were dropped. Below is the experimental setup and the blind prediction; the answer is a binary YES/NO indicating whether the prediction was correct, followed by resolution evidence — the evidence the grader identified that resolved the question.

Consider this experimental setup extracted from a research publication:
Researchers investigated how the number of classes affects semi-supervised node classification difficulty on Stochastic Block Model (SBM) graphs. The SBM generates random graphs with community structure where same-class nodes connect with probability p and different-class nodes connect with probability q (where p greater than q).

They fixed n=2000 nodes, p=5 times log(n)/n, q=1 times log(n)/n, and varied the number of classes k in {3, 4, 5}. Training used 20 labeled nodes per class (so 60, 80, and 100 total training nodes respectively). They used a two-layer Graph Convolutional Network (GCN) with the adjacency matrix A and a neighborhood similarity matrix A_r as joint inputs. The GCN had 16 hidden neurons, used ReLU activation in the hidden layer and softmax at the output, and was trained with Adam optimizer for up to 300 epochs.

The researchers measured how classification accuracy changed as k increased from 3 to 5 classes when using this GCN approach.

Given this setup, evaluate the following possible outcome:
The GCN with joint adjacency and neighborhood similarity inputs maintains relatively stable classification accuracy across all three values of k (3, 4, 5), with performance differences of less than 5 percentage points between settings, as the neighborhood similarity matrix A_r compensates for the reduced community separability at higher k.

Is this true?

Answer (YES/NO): NO